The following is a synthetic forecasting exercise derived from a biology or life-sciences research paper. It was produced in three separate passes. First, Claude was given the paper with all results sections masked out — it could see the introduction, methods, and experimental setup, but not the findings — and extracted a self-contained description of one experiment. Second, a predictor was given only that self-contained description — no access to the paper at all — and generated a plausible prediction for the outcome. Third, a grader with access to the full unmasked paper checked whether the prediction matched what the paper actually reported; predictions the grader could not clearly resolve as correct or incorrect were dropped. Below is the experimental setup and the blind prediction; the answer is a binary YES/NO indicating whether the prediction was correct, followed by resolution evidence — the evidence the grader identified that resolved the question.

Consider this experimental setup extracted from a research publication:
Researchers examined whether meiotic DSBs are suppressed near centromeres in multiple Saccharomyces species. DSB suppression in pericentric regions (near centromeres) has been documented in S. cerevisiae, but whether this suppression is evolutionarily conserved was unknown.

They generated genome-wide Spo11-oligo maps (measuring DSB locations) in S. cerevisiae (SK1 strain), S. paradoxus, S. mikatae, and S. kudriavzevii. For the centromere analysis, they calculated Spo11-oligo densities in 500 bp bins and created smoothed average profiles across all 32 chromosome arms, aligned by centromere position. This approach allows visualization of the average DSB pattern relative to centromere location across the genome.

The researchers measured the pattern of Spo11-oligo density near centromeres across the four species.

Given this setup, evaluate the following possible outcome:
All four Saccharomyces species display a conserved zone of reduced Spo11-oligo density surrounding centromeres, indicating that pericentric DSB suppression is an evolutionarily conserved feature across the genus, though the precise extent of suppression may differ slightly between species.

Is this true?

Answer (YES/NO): YES